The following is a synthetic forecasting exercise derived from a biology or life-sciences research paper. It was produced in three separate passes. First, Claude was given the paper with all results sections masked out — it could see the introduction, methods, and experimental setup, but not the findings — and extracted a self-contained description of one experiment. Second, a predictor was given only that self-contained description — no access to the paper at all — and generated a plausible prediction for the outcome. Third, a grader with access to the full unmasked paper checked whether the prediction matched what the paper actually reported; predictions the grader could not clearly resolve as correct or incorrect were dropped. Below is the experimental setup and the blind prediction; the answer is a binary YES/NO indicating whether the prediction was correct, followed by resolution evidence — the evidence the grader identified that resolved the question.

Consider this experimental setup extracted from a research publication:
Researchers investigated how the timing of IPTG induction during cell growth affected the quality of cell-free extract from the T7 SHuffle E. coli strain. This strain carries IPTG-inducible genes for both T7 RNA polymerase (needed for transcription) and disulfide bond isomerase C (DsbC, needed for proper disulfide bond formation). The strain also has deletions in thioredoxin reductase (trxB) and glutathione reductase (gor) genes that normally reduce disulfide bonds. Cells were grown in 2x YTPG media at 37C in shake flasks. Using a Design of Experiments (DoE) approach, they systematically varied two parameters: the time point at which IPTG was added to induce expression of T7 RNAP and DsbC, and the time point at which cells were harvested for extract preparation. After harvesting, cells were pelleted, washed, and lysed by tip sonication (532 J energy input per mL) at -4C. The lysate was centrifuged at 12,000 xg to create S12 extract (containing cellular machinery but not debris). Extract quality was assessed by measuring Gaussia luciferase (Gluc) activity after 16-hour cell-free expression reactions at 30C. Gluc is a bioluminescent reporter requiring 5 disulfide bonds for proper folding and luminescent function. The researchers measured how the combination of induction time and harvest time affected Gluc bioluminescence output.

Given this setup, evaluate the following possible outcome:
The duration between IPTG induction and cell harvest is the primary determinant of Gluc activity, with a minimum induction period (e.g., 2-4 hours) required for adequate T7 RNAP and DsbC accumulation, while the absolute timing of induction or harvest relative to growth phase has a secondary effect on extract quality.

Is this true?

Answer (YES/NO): NO